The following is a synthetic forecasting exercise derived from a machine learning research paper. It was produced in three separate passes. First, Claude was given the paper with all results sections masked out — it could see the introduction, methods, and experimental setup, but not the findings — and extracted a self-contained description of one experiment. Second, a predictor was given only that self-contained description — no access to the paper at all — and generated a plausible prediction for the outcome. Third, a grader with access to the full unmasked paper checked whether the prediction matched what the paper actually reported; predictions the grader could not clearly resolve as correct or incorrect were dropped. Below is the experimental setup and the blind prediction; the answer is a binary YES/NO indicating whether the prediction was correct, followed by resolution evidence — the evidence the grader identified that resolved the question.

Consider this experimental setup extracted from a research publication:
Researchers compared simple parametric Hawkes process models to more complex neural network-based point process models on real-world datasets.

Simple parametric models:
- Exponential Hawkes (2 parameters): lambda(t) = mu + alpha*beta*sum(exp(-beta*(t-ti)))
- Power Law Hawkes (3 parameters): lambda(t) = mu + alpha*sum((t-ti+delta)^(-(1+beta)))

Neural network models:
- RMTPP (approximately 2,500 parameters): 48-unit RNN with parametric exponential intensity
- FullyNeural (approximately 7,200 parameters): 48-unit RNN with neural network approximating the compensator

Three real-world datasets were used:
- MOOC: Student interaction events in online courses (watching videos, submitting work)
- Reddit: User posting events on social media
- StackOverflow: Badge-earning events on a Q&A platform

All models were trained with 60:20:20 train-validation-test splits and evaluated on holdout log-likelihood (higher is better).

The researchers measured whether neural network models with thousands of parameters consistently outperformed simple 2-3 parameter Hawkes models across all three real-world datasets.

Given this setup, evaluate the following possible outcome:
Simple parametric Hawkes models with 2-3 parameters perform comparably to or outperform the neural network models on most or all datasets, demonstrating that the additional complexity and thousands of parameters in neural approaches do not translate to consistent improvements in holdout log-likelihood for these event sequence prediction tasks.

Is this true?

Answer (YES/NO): NO